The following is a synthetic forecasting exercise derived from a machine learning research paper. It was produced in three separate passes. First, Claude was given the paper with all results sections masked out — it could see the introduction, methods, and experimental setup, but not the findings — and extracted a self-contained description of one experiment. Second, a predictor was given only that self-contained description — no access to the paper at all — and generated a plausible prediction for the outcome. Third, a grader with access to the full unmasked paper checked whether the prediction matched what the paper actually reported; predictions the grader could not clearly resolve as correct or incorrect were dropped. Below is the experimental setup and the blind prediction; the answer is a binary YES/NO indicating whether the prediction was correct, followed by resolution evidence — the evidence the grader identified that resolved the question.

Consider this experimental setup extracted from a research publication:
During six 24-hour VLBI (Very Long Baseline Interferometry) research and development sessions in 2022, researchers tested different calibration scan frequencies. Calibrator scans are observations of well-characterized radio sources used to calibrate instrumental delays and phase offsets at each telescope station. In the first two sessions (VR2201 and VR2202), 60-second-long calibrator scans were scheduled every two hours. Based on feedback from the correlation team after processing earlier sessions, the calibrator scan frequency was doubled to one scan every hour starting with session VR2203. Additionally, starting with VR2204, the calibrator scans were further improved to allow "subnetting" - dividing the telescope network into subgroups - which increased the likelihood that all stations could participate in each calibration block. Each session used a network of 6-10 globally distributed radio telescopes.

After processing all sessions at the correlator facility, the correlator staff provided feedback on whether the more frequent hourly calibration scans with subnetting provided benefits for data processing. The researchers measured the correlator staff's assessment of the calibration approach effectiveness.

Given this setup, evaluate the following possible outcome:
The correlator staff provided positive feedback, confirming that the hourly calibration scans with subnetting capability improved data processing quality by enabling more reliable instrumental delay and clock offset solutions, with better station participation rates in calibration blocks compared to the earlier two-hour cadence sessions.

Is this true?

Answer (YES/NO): NO